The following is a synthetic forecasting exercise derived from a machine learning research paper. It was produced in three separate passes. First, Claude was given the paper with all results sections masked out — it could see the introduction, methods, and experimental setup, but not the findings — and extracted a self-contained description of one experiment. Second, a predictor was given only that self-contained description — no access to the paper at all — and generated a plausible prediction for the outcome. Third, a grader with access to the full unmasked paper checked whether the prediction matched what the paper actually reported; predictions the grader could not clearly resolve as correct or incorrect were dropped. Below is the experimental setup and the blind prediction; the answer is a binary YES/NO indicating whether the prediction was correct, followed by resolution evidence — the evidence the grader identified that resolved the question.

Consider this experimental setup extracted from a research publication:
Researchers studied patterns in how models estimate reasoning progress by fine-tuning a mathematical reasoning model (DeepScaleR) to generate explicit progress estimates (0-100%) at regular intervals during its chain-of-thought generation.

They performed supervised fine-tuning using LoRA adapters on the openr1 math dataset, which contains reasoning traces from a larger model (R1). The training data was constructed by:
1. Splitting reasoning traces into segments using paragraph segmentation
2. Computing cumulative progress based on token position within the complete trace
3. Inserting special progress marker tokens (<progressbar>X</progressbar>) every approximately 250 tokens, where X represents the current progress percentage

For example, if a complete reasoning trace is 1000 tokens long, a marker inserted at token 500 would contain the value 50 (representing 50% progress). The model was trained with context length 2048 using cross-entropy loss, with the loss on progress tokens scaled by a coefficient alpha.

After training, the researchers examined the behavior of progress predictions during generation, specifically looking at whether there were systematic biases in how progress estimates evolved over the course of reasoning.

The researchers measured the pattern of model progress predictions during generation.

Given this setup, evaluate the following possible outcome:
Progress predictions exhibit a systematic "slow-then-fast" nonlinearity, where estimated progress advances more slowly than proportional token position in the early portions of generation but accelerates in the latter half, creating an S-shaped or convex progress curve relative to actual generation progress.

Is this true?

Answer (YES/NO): NO